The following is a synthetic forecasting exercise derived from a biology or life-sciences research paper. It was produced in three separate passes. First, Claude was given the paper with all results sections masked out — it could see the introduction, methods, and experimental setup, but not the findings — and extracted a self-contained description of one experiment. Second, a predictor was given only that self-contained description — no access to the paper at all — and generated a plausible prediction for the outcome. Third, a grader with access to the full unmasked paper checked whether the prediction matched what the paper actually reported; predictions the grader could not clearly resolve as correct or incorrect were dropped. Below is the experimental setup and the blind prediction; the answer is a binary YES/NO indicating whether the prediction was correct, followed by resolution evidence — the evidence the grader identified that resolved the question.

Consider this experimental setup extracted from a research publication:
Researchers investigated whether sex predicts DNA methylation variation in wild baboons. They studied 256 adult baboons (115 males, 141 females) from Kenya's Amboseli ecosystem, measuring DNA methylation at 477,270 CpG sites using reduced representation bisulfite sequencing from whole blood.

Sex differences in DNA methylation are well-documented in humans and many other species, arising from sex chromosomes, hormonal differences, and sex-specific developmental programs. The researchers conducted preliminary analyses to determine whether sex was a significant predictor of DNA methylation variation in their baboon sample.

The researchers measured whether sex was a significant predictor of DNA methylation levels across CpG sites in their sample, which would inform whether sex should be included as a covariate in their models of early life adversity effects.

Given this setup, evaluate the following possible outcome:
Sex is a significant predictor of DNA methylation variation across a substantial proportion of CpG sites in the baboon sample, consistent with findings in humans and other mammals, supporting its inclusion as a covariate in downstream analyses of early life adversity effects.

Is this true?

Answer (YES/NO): NO